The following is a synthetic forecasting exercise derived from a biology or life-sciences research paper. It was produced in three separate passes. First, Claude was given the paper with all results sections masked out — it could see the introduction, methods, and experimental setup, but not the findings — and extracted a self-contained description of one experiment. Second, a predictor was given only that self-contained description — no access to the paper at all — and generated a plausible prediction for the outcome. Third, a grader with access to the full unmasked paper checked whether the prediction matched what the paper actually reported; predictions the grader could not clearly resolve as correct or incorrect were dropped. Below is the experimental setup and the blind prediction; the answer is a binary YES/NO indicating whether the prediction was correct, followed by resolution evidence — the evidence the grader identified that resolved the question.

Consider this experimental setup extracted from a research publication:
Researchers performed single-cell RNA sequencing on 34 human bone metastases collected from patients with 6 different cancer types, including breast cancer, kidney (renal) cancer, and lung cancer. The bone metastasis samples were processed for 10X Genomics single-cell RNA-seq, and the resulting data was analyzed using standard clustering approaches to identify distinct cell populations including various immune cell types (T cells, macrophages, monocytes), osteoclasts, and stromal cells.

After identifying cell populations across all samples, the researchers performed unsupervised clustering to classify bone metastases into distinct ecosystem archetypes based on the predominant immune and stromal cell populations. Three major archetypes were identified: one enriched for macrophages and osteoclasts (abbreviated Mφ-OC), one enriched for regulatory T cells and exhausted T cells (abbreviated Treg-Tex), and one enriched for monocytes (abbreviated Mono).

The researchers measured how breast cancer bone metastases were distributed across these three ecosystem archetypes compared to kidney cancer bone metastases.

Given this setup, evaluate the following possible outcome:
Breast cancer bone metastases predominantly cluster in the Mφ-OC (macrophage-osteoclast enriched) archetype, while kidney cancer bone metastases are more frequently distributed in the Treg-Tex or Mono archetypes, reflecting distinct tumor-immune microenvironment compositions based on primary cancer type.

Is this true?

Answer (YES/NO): YES